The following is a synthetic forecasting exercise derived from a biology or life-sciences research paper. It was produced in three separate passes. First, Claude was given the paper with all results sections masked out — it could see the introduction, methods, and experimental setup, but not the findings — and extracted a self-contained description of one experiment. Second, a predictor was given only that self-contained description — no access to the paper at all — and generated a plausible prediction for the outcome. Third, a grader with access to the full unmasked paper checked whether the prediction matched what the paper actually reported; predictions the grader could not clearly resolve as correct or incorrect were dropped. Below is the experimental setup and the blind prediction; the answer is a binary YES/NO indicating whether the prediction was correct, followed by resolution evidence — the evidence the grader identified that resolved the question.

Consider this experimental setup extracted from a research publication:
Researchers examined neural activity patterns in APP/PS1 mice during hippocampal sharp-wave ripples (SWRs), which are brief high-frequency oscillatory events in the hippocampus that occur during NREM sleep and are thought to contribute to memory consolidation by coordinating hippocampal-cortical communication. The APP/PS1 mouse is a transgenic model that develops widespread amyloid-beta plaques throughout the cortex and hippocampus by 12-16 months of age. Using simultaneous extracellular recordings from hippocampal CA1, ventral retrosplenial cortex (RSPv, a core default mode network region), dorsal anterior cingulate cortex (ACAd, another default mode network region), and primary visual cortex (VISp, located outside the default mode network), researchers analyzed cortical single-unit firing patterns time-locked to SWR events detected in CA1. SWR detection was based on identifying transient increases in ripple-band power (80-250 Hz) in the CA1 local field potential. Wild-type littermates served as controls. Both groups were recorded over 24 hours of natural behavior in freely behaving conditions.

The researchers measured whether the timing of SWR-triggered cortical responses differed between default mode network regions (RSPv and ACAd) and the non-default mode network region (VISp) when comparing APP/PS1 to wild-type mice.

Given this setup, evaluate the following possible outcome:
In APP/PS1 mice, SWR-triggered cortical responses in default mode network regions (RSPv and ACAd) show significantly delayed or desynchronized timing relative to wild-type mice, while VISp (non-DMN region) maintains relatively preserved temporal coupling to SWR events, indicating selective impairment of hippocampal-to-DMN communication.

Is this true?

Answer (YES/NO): NO